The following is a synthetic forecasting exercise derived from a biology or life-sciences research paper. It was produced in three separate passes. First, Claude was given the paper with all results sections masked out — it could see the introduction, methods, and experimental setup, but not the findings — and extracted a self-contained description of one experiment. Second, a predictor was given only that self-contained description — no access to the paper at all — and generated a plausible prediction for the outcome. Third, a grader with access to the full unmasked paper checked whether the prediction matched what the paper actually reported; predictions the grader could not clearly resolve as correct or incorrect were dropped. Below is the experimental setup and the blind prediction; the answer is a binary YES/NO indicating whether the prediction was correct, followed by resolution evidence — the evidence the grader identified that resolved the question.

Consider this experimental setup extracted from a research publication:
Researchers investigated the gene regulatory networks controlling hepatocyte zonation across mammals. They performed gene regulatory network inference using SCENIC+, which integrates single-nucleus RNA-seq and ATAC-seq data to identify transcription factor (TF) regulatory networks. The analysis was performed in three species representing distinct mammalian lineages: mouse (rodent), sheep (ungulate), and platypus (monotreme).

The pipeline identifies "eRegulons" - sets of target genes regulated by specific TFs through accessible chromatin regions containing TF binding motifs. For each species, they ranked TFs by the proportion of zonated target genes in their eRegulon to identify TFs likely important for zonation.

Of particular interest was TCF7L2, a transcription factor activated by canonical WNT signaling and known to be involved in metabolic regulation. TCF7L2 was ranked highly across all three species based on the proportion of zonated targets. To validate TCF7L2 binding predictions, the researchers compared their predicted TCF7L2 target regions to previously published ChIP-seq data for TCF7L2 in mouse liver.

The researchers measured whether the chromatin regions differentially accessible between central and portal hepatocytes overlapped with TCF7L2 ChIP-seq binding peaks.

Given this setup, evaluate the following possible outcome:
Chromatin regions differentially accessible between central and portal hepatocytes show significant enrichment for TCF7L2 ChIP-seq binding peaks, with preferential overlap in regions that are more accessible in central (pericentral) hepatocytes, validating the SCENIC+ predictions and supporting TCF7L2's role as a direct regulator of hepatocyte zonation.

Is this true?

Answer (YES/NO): YES